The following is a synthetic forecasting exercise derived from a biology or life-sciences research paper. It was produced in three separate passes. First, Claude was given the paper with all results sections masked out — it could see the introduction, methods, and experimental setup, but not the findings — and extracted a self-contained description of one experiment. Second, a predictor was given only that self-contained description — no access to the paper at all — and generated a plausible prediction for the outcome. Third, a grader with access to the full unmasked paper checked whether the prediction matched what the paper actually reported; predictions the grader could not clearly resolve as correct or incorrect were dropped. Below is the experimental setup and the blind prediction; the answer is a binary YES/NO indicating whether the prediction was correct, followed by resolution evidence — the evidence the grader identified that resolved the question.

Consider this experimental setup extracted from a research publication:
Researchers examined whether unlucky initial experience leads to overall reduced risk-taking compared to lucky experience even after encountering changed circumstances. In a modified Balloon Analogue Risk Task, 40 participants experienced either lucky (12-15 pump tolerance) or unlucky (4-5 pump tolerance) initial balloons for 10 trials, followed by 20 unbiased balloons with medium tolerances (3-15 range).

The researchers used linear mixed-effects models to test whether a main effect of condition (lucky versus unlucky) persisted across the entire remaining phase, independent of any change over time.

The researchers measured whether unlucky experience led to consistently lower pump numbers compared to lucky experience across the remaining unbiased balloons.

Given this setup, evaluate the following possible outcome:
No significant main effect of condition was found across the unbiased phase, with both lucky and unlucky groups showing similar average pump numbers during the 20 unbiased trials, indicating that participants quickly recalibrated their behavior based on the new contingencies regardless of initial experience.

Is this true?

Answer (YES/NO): NO